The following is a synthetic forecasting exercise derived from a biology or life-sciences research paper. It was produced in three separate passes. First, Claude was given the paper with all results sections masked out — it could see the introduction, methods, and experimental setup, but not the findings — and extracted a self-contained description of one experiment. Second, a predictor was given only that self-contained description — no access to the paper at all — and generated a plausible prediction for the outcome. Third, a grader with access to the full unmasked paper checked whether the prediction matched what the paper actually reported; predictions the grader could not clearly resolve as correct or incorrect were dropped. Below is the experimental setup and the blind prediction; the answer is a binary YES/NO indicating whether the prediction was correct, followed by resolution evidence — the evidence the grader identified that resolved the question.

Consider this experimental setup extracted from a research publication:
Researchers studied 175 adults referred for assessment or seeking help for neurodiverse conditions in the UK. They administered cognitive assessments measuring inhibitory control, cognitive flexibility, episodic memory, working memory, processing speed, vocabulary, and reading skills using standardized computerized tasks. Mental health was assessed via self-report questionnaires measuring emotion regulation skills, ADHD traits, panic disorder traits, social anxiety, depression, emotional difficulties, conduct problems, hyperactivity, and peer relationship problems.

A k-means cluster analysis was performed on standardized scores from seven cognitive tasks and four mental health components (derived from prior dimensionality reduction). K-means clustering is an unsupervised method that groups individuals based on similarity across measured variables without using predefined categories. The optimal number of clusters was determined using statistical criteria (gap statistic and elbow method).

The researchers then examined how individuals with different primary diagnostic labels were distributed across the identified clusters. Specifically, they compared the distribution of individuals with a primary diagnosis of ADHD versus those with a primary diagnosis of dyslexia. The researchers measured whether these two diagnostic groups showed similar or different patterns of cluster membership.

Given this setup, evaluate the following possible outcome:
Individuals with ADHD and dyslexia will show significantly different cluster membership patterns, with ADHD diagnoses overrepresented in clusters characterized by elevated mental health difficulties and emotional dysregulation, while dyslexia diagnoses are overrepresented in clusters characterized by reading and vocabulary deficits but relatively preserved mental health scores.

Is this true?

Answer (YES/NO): NO